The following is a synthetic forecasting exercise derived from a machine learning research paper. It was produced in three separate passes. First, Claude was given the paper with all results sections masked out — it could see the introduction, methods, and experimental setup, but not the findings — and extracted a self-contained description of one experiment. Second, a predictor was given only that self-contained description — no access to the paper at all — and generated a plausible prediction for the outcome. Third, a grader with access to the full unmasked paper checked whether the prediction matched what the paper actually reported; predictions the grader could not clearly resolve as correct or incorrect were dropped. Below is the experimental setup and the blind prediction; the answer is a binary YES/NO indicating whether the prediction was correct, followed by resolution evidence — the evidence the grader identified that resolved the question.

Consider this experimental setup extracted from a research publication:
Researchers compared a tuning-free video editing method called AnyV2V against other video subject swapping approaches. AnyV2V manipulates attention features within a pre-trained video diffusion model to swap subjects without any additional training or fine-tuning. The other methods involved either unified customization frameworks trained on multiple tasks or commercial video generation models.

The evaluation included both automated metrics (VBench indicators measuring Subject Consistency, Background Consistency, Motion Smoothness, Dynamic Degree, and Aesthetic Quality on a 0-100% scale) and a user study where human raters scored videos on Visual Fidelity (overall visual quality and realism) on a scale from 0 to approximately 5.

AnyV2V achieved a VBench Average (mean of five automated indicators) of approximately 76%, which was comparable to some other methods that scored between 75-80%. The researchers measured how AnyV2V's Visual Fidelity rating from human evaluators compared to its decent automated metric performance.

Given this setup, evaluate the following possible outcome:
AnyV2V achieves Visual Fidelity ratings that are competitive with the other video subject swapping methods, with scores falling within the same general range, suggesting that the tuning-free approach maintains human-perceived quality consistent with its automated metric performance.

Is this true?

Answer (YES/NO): NO